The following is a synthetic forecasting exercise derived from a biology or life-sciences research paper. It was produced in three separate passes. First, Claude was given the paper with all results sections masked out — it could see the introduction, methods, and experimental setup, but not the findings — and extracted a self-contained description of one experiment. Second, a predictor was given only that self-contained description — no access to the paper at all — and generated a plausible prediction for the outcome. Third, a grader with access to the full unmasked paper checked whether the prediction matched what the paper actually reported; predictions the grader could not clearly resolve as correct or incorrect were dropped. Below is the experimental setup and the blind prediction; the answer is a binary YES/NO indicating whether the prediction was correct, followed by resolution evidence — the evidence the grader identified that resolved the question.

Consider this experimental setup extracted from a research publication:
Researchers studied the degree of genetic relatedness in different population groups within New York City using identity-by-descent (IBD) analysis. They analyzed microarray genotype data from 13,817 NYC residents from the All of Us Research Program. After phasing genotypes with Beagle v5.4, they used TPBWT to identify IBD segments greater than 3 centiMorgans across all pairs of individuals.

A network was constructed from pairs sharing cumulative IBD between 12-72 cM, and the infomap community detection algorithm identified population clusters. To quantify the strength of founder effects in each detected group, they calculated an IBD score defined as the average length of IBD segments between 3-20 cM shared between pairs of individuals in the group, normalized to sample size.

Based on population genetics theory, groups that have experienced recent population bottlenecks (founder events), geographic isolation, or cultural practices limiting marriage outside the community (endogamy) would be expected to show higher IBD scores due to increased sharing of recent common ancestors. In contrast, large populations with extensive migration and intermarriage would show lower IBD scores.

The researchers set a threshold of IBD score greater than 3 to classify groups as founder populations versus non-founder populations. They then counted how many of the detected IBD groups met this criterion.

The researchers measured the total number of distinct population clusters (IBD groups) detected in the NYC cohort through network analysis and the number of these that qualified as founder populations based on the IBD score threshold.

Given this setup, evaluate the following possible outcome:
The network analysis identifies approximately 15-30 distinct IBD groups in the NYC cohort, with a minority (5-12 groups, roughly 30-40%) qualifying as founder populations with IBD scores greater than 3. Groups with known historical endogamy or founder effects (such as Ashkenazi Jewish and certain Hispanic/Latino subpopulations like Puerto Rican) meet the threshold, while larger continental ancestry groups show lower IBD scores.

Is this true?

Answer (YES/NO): NO